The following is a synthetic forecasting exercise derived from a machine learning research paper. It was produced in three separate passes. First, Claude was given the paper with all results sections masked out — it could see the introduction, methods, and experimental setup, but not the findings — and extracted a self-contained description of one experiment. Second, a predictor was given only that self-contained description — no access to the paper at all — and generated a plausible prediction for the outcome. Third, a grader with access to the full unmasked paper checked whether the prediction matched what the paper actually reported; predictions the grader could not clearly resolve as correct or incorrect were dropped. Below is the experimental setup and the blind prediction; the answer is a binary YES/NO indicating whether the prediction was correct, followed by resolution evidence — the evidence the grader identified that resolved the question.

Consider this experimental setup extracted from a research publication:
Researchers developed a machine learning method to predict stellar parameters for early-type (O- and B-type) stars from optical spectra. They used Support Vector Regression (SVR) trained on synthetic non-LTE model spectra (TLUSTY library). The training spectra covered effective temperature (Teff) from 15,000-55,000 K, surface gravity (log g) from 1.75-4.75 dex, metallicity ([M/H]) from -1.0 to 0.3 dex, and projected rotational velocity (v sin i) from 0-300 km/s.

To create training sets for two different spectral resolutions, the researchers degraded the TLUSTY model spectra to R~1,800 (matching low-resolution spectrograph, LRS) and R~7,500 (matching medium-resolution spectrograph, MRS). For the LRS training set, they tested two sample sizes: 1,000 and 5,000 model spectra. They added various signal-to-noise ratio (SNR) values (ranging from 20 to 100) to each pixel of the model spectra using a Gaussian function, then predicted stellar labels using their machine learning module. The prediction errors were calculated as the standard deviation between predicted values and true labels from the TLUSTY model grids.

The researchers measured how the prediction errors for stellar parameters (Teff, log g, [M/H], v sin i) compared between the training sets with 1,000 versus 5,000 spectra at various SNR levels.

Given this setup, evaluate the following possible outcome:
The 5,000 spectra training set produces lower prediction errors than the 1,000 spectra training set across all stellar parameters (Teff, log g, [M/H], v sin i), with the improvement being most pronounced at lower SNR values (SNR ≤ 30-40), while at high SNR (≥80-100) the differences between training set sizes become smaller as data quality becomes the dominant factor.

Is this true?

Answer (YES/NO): NO